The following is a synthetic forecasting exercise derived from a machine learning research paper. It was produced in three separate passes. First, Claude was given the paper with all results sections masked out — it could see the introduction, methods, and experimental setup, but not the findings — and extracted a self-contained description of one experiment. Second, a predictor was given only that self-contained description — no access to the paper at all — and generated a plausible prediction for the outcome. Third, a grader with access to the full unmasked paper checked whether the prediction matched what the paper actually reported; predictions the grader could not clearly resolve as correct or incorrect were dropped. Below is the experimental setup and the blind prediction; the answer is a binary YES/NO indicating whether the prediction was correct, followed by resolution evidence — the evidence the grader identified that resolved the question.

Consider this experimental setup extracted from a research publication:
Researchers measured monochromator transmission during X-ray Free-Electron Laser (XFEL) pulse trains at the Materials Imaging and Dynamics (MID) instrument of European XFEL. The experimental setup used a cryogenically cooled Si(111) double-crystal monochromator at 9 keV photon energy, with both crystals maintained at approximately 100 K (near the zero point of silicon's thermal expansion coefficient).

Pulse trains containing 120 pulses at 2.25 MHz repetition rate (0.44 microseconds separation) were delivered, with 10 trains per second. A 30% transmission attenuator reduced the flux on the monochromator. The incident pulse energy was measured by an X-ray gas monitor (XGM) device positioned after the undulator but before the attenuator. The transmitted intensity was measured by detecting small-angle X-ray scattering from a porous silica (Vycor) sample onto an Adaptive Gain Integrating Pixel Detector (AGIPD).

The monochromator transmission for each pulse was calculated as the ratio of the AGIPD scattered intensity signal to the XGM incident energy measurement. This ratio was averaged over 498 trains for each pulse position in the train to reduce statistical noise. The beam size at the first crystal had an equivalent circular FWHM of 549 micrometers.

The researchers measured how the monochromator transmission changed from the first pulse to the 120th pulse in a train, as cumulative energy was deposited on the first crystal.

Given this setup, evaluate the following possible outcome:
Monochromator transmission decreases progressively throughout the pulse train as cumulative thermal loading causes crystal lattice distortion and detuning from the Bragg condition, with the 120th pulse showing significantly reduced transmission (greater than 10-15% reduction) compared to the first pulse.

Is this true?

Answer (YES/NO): YES